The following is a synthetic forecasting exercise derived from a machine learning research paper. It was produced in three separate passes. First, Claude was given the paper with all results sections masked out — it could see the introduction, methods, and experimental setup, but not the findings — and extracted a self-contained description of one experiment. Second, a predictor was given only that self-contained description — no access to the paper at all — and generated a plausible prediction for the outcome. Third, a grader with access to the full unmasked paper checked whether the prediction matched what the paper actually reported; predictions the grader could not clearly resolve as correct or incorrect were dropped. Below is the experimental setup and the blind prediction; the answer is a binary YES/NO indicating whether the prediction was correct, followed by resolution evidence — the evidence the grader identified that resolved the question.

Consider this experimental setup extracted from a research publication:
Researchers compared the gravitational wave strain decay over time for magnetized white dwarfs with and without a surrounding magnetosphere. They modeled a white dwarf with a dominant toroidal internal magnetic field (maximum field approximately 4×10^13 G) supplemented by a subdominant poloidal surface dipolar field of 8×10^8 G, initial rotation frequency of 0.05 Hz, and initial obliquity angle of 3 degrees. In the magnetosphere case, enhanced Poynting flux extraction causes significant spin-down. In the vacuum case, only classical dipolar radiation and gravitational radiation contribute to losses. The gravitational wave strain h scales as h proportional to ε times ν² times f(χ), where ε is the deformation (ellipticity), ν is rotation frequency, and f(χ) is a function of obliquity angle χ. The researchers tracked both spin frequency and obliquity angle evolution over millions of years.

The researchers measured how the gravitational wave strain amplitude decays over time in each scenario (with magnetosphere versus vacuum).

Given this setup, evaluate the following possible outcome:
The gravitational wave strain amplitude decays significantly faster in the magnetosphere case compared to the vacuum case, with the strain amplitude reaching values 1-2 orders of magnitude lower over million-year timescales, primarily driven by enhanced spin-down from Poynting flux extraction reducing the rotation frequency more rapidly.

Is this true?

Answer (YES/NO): NO